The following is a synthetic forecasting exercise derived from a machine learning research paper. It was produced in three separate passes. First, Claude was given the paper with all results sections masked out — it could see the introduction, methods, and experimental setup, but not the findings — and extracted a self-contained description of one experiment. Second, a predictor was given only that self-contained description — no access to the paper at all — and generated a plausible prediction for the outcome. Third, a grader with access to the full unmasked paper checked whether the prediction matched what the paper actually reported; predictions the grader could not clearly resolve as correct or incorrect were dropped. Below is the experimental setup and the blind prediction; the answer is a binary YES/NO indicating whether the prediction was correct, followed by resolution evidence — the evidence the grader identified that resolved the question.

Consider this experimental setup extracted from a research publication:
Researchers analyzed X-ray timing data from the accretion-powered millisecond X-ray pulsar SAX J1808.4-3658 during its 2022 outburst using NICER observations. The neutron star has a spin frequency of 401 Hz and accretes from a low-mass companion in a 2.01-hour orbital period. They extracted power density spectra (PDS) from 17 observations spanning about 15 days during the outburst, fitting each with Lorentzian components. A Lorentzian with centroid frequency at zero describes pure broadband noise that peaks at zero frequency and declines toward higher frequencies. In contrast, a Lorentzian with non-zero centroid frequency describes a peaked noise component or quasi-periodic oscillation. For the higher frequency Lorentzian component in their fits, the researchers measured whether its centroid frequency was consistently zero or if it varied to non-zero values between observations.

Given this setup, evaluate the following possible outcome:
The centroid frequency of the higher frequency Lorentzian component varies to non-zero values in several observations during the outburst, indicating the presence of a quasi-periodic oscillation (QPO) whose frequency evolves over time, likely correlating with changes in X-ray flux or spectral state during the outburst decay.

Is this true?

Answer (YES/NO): NO